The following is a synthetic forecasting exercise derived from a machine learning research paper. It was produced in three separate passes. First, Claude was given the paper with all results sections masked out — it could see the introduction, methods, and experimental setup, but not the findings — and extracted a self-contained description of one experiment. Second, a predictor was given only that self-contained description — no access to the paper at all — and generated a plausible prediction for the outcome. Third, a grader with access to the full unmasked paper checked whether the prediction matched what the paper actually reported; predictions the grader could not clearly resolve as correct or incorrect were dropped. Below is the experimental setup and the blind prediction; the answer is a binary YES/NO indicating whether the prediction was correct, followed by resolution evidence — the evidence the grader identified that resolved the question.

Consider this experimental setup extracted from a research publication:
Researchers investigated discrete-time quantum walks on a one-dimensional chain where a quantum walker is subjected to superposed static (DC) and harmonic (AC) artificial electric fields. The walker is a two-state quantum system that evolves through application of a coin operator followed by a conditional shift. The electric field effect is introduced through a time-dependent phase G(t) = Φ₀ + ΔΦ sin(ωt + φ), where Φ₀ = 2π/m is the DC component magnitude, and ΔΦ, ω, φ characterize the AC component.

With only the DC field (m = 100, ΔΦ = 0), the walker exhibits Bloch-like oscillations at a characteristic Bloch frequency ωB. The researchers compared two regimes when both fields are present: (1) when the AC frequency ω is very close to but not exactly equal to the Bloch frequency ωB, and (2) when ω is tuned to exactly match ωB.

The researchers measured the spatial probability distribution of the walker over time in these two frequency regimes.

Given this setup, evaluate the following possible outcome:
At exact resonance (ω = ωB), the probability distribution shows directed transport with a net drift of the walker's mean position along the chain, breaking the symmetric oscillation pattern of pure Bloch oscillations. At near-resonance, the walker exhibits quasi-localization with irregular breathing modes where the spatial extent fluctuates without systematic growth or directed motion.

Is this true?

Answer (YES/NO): NO